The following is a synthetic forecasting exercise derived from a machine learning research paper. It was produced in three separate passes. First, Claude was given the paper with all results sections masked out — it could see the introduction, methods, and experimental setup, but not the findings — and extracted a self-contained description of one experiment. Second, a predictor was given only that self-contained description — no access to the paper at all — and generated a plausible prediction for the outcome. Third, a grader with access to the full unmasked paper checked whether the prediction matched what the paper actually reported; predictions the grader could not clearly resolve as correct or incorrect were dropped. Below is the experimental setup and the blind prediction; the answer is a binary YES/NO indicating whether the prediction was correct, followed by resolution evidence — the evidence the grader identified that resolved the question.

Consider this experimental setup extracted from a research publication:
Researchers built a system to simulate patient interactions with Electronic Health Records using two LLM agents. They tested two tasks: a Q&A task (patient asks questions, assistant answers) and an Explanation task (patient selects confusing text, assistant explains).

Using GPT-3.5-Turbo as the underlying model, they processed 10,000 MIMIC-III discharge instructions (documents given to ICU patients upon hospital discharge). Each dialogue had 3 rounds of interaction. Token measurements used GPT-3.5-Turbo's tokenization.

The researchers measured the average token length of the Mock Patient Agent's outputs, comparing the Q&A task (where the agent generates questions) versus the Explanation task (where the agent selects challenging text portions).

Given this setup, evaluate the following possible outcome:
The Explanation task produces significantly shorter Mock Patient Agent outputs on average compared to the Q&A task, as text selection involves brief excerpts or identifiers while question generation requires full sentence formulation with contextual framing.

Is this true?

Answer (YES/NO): NO